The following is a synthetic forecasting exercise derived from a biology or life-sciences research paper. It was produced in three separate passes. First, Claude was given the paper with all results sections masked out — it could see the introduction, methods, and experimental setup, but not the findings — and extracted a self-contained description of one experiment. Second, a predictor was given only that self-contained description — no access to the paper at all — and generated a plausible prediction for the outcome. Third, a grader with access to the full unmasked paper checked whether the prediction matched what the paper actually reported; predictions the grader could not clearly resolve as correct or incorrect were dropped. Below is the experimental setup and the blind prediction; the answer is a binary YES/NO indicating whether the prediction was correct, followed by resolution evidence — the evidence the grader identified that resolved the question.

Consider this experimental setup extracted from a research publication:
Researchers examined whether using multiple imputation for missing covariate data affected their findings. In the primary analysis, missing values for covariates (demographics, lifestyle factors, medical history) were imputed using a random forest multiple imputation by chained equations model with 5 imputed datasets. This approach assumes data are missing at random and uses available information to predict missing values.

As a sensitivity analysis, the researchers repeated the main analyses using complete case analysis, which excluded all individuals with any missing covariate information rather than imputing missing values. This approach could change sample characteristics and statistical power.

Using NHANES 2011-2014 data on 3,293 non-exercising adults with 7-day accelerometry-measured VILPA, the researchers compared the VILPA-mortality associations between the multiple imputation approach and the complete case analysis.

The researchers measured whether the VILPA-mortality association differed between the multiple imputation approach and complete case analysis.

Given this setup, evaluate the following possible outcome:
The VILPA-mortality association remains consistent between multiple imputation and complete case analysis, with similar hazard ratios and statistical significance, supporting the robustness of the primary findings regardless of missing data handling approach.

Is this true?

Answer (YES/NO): YES